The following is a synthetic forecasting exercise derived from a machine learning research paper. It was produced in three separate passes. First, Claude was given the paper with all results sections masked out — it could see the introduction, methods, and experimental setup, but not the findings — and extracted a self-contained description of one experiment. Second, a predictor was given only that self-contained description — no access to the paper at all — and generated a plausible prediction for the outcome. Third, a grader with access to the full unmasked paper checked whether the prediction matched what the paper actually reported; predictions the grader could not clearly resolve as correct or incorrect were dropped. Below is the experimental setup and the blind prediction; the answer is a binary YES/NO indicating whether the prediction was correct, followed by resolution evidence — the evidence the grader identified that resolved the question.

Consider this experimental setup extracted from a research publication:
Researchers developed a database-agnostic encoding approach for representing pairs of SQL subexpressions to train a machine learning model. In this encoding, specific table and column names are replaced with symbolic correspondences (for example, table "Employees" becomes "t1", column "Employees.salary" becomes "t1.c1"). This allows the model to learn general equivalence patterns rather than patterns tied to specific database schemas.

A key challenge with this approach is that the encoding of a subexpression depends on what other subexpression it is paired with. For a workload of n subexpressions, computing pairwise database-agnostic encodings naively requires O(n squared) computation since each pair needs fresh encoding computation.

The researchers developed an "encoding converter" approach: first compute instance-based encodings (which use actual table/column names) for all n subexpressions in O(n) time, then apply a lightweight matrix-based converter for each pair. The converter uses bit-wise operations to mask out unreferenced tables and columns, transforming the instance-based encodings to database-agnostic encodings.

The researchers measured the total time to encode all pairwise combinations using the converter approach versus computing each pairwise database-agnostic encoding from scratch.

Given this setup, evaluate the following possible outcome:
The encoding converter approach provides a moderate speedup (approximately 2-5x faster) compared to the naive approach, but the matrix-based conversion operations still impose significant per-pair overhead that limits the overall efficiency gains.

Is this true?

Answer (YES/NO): NO